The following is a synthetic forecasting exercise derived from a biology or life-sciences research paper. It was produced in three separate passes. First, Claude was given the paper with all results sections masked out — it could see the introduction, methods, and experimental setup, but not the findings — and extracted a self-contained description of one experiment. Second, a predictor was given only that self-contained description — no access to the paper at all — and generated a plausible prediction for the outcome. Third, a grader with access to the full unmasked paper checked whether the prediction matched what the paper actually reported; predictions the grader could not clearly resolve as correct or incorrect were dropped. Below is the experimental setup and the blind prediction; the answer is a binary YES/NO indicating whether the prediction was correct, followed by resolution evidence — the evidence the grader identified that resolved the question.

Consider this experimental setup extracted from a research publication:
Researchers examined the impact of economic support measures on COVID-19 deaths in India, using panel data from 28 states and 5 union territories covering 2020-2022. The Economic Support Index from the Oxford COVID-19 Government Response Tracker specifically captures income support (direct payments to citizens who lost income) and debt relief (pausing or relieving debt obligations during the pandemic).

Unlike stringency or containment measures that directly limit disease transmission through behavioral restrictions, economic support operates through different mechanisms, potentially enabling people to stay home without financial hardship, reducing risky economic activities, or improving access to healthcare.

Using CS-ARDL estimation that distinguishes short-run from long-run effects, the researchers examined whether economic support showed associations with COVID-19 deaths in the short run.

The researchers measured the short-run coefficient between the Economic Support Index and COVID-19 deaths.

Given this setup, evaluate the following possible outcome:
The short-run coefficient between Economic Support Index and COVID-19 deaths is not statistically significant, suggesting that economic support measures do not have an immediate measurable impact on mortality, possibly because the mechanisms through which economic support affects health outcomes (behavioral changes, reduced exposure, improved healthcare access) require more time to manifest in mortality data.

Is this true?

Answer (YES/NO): NO